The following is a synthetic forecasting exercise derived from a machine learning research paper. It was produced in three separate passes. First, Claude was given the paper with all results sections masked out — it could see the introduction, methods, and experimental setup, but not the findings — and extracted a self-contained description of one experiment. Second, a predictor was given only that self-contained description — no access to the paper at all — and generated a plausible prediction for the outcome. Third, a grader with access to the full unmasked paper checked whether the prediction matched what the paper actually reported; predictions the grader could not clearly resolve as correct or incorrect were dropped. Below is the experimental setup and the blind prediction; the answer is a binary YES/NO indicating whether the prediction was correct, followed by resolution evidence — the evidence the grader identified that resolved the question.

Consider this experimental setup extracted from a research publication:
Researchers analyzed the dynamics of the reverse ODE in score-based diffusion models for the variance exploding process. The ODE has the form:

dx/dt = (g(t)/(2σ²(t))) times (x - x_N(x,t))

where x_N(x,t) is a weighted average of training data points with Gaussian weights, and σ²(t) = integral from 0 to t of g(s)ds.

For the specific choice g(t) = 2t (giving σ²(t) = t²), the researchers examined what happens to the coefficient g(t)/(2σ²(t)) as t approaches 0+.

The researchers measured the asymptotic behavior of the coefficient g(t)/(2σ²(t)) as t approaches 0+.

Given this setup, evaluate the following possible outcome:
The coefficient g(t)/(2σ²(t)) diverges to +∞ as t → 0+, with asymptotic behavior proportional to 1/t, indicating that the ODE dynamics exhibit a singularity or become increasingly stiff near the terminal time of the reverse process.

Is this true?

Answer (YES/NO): YES